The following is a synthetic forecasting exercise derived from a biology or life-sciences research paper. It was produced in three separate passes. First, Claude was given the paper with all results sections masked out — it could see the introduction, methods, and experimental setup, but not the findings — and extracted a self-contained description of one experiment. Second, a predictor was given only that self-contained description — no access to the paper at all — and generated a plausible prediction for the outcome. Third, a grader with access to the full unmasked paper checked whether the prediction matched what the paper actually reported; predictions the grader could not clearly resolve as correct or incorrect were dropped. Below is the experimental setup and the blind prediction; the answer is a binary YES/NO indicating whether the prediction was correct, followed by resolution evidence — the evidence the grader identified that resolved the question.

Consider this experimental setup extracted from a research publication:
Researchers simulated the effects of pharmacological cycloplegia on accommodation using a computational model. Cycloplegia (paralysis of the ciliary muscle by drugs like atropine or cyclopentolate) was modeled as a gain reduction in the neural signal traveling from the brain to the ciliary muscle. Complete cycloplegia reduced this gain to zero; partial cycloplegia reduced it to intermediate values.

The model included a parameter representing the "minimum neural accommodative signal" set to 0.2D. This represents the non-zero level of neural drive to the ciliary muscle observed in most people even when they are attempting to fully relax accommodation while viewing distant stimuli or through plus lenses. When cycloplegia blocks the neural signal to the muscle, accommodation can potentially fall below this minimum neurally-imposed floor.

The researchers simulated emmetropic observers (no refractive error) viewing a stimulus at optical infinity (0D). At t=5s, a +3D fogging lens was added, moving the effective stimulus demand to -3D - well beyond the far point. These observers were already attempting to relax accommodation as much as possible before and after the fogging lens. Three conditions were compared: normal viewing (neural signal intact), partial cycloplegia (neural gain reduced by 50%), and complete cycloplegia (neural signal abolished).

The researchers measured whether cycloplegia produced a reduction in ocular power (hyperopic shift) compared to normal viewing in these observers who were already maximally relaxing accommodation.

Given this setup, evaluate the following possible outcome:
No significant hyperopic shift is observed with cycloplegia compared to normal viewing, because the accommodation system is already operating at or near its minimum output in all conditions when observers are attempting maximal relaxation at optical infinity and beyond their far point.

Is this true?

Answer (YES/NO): NO